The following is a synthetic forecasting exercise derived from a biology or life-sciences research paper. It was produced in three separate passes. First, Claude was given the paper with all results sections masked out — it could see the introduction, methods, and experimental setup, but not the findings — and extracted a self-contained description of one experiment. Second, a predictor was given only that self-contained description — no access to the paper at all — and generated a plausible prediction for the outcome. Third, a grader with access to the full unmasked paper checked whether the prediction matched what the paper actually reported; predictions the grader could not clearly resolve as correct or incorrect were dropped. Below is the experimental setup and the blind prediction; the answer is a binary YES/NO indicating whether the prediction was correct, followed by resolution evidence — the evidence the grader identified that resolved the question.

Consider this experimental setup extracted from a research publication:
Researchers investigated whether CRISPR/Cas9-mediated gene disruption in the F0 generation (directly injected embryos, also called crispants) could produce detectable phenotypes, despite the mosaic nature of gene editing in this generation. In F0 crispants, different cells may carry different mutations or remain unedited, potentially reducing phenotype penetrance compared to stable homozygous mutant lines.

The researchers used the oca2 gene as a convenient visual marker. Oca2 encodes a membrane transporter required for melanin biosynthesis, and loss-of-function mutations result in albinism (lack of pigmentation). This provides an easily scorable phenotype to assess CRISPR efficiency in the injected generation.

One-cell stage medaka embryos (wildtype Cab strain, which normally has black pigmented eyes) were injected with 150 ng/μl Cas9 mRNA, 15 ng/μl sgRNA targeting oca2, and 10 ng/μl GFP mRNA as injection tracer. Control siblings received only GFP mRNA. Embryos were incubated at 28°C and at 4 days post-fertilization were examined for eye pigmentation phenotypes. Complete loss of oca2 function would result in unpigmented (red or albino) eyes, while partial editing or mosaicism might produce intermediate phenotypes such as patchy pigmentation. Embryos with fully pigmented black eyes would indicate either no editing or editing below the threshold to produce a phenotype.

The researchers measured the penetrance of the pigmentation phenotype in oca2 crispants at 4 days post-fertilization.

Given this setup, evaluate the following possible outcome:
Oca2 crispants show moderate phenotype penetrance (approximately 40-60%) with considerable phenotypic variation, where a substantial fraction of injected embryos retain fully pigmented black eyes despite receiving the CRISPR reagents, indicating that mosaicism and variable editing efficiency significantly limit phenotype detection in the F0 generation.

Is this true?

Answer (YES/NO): NO